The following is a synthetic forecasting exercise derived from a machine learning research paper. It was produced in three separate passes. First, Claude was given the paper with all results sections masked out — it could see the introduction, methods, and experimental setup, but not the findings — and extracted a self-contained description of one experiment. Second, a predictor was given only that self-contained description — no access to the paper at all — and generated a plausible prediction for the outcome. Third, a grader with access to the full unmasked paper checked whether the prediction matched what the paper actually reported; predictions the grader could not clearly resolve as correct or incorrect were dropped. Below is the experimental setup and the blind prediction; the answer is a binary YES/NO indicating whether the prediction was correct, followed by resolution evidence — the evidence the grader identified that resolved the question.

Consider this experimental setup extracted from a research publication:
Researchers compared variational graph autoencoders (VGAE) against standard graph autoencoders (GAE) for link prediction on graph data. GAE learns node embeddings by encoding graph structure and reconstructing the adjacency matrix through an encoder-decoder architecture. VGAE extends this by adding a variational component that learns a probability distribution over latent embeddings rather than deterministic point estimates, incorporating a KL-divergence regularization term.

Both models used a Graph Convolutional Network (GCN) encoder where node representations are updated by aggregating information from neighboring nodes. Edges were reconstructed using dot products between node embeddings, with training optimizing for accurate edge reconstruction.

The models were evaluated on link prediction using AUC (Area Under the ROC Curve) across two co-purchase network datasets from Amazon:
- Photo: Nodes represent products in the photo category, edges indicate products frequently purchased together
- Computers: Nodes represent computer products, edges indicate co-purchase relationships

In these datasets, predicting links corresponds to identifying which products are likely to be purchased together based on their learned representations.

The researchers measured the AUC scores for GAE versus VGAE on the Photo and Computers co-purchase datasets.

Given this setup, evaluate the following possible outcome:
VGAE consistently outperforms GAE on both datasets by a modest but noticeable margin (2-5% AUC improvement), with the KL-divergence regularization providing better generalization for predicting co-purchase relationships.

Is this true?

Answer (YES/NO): NO